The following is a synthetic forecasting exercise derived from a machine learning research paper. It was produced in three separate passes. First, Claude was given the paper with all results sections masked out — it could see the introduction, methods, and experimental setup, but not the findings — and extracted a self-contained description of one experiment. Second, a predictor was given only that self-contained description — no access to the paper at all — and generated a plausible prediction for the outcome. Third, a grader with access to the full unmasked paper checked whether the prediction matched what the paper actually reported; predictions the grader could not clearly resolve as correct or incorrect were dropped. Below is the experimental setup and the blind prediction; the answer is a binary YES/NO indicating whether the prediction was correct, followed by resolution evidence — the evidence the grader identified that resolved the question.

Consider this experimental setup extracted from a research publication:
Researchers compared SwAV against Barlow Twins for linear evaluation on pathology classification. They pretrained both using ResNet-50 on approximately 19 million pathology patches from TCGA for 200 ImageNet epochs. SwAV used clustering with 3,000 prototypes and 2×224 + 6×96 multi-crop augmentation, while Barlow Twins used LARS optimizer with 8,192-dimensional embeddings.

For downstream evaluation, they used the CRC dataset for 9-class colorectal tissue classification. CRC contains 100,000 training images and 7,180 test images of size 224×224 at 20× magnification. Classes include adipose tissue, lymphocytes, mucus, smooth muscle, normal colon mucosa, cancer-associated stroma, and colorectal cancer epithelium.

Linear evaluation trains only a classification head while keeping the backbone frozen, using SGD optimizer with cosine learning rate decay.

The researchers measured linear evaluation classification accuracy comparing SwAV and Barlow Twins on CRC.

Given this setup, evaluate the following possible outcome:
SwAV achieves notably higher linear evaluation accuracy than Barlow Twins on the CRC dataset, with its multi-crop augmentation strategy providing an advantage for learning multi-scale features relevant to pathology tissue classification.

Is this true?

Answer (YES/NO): YES